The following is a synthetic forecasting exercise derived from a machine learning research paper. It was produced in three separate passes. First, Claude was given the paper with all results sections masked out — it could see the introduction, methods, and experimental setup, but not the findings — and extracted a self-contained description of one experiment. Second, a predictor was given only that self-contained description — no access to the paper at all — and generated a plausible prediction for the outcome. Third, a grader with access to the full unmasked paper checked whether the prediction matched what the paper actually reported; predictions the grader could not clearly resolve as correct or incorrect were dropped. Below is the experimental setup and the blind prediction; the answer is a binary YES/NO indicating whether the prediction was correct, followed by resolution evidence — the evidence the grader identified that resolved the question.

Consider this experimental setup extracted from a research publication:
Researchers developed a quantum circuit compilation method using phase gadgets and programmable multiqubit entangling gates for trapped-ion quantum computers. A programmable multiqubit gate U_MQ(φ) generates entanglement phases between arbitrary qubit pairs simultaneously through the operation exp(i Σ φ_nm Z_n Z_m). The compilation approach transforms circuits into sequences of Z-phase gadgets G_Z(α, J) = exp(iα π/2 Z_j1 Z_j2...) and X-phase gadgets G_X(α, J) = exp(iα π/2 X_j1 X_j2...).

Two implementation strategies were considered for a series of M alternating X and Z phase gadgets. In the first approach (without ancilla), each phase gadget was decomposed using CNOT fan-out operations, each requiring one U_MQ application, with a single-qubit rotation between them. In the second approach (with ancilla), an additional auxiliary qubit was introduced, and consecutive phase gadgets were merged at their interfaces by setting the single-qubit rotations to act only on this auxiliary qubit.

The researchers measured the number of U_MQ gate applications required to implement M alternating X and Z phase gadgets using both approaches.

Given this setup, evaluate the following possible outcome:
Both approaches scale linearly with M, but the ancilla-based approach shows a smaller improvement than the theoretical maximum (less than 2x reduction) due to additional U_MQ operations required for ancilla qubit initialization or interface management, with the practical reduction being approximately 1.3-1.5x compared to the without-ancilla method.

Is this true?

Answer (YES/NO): NO